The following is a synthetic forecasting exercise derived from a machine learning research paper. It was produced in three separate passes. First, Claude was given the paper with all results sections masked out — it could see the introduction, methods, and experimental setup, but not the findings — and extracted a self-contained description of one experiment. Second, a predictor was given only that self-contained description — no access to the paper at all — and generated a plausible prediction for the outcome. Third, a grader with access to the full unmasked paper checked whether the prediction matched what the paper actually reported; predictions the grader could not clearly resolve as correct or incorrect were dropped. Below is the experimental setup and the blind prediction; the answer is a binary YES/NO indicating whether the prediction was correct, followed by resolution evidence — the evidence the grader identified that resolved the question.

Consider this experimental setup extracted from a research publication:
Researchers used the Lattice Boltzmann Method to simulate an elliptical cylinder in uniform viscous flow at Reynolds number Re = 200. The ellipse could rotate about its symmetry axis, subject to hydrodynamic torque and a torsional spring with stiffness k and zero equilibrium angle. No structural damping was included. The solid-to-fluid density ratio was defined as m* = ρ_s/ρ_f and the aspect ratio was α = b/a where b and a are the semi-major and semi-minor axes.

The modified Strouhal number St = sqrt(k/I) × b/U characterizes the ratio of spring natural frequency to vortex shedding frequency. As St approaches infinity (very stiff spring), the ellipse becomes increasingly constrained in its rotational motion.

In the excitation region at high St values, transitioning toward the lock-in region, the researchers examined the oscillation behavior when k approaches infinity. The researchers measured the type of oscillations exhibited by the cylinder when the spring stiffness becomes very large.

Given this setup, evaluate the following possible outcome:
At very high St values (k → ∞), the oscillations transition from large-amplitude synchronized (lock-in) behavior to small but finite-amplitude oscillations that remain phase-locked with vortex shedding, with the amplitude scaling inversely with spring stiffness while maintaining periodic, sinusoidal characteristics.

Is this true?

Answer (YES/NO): NO